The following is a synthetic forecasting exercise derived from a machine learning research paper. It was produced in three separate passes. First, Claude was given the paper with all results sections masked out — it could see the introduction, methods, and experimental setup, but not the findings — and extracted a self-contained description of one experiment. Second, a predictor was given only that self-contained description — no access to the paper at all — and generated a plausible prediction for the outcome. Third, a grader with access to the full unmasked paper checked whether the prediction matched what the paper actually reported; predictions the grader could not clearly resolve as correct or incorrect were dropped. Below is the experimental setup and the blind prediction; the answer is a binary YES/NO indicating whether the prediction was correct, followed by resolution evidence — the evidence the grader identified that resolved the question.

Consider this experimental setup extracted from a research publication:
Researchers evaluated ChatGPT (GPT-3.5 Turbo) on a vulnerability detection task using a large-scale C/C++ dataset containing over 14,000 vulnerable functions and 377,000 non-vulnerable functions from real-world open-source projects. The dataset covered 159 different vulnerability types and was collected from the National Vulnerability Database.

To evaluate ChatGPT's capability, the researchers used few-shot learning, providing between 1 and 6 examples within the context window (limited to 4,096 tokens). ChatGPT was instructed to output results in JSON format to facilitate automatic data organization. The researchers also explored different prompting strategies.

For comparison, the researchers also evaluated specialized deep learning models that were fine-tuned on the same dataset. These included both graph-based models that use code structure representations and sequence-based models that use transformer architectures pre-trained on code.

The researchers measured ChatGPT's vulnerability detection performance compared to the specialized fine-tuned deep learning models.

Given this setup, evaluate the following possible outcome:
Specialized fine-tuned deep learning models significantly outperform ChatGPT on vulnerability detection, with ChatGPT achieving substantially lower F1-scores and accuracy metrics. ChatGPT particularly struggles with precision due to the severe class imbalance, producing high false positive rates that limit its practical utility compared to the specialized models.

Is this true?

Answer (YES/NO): NO